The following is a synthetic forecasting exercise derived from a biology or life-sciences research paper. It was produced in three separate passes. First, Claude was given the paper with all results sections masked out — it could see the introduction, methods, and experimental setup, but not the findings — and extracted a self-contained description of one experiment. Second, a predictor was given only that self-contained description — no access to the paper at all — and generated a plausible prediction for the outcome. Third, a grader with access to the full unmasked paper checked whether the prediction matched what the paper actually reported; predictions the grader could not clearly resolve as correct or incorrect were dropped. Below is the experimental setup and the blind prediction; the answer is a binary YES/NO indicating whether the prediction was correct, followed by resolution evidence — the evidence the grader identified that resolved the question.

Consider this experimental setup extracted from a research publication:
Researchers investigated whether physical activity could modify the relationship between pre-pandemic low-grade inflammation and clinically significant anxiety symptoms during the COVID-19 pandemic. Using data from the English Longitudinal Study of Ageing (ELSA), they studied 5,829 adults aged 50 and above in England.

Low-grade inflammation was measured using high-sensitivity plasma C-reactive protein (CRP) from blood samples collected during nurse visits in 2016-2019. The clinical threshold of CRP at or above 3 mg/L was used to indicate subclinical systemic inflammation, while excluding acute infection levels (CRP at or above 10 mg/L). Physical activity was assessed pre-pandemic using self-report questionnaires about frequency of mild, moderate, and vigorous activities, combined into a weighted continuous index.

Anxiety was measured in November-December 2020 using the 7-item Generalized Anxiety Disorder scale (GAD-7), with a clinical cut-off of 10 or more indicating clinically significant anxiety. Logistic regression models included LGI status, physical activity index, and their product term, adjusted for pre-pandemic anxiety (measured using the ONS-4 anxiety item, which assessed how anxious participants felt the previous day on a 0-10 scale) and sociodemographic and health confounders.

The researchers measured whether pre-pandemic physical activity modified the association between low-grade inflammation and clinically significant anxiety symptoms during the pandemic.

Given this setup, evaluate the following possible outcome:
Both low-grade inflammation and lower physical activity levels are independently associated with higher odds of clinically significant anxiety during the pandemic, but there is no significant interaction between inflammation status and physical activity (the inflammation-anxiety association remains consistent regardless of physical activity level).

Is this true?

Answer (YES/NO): NO